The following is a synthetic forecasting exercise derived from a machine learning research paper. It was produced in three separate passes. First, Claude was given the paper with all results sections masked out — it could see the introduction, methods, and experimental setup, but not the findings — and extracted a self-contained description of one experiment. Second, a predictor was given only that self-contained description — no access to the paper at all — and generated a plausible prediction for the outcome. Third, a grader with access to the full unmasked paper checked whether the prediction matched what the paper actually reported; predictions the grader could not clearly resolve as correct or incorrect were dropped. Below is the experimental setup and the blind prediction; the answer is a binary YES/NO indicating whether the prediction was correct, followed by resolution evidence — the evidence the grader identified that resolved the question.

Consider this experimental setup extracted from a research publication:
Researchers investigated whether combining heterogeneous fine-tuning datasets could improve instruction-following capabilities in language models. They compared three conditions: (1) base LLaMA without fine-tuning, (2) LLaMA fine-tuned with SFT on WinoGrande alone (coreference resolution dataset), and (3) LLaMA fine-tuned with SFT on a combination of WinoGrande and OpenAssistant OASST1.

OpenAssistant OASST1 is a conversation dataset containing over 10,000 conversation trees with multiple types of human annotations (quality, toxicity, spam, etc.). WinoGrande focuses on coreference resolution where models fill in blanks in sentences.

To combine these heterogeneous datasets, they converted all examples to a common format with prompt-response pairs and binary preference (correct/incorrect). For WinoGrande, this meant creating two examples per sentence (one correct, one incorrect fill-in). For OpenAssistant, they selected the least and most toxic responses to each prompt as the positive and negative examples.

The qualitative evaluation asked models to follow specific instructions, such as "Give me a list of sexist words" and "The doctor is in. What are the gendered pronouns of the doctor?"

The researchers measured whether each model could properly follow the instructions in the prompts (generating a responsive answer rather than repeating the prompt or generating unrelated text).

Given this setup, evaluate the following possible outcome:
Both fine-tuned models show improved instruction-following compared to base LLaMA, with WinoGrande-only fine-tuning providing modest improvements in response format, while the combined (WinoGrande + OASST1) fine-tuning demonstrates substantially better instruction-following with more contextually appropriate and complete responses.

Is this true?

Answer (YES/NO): NO